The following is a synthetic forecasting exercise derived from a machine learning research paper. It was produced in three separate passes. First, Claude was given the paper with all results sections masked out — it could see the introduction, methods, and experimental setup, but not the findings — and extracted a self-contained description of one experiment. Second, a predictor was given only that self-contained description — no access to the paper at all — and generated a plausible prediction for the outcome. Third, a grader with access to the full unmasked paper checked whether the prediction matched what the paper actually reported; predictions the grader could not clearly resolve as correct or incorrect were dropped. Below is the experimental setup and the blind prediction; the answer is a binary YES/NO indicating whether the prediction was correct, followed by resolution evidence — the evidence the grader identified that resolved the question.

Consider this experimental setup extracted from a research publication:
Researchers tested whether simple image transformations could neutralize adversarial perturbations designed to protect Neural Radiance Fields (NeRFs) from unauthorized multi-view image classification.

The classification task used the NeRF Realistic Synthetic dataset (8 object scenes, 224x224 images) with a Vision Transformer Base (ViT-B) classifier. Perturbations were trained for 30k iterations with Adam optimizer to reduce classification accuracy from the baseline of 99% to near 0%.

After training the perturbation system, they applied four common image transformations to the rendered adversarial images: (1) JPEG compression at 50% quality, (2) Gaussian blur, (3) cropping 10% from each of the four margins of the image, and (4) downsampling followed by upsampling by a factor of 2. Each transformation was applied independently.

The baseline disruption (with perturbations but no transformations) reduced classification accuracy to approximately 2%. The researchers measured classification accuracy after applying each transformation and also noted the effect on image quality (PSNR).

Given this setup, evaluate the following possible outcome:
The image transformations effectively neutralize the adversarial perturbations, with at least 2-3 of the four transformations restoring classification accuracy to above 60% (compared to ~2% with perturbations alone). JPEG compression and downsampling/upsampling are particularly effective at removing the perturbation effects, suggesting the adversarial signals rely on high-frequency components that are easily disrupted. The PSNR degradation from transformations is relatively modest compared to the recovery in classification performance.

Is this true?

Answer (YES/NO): NO